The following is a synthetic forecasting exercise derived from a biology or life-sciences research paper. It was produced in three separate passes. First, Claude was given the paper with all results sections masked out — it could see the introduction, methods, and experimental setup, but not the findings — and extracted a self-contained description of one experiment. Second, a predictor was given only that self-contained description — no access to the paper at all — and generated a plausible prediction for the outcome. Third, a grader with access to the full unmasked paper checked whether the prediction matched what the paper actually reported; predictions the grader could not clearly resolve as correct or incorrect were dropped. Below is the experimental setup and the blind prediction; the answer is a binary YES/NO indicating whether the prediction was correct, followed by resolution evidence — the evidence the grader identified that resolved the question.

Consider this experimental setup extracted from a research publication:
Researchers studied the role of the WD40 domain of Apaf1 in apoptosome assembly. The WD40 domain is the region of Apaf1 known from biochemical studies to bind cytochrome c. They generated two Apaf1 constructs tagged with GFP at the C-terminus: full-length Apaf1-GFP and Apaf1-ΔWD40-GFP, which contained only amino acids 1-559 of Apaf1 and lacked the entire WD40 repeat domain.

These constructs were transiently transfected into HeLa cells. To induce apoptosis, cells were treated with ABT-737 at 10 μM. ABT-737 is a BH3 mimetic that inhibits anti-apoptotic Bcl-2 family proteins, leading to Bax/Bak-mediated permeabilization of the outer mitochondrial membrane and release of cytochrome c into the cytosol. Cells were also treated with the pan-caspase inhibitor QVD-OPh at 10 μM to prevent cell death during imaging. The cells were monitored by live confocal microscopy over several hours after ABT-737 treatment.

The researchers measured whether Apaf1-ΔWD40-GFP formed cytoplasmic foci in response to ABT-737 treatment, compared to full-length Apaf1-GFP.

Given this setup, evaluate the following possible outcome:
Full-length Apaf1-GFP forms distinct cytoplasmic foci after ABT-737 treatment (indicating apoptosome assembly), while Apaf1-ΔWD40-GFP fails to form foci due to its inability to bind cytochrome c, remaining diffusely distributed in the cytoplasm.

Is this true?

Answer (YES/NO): NO